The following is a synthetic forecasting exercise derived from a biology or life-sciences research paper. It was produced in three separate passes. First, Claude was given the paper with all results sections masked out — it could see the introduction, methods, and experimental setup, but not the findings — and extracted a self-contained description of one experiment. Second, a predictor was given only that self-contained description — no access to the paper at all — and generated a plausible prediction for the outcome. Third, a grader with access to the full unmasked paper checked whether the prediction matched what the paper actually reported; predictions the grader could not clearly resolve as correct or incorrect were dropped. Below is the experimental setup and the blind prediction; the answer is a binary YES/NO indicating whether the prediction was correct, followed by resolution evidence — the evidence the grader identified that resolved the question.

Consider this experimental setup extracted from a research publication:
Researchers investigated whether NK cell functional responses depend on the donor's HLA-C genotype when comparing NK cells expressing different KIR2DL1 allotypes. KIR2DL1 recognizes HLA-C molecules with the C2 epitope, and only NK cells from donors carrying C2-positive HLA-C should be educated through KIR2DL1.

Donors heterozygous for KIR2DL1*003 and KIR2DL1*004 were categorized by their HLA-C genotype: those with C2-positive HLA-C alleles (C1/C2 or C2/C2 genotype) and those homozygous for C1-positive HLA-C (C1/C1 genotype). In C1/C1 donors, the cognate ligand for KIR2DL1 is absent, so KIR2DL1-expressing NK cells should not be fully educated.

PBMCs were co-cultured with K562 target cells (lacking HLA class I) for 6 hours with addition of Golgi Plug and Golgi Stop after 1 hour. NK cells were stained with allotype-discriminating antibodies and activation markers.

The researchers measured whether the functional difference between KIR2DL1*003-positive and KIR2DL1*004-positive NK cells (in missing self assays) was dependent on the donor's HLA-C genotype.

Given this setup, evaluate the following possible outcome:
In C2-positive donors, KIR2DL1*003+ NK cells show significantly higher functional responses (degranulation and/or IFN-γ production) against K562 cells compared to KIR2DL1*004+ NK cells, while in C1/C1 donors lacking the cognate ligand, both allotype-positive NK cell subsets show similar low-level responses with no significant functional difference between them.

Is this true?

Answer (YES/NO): YES